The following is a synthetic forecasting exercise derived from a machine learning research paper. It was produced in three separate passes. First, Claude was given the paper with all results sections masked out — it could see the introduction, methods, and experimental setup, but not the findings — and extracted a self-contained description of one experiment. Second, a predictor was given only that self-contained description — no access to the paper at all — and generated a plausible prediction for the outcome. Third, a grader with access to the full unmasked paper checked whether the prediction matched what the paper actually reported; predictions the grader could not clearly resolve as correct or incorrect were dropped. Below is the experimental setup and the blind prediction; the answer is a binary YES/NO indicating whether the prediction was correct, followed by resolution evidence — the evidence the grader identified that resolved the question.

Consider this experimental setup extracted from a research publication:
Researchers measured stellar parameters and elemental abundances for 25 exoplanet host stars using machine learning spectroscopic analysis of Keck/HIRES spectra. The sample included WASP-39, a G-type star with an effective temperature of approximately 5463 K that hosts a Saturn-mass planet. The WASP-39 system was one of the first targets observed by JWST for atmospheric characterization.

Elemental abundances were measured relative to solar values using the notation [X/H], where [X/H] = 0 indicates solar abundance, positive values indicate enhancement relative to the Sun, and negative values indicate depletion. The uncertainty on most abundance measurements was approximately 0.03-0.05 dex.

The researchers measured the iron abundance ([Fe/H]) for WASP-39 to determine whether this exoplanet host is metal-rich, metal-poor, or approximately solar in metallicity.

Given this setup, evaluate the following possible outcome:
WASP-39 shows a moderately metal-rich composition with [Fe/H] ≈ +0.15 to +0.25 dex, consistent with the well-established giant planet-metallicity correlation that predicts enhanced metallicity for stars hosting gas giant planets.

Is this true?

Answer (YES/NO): NO